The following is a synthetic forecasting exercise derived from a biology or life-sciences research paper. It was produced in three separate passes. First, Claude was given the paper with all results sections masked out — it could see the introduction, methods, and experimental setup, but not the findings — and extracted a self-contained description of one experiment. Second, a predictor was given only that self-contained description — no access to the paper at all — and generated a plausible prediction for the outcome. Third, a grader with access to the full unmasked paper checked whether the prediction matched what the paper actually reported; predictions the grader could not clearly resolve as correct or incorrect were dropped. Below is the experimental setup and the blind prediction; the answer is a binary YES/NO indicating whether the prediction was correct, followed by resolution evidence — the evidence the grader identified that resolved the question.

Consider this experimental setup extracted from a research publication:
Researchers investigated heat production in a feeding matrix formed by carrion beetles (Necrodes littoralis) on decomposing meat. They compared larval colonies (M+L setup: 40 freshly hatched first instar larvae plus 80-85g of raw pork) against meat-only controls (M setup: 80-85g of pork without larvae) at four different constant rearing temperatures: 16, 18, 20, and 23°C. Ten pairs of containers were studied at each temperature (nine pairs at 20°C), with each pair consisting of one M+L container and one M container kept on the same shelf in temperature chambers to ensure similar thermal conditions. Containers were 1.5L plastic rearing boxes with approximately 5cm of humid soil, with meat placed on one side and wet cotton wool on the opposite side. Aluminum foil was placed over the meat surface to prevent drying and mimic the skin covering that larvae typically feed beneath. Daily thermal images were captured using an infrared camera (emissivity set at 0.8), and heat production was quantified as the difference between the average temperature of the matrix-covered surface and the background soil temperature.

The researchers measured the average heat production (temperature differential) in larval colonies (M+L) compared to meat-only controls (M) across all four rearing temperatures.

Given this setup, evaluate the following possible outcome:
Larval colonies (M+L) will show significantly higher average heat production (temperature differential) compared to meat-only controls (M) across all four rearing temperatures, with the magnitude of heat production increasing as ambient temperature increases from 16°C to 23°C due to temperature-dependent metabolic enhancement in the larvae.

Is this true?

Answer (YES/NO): NO